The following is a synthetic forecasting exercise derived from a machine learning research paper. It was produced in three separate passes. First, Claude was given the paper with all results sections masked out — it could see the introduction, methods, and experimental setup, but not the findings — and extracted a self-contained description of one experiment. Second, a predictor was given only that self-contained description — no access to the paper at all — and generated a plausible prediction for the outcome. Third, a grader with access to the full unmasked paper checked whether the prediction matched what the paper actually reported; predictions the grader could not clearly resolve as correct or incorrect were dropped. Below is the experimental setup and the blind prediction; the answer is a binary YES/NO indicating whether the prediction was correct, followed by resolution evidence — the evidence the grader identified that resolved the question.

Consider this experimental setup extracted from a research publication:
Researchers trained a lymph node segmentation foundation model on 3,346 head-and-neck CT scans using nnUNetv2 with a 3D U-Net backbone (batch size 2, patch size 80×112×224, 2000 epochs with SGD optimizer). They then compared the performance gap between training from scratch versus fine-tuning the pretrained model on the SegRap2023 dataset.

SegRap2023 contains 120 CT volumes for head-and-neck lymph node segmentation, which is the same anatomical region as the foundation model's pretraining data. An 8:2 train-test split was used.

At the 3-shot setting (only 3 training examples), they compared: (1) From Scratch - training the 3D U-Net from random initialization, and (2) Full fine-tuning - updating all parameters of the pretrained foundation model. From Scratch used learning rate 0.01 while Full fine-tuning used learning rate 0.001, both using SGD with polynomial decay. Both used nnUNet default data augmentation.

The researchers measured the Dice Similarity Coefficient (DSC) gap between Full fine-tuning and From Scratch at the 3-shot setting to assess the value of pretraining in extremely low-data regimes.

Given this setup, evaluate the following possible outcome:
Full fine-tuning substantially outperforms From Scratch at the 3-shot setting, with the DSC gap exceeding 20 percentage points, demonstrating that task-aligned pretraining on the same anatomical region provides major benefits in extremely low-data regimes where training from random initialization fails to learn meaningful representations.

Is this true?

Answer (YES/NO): NO